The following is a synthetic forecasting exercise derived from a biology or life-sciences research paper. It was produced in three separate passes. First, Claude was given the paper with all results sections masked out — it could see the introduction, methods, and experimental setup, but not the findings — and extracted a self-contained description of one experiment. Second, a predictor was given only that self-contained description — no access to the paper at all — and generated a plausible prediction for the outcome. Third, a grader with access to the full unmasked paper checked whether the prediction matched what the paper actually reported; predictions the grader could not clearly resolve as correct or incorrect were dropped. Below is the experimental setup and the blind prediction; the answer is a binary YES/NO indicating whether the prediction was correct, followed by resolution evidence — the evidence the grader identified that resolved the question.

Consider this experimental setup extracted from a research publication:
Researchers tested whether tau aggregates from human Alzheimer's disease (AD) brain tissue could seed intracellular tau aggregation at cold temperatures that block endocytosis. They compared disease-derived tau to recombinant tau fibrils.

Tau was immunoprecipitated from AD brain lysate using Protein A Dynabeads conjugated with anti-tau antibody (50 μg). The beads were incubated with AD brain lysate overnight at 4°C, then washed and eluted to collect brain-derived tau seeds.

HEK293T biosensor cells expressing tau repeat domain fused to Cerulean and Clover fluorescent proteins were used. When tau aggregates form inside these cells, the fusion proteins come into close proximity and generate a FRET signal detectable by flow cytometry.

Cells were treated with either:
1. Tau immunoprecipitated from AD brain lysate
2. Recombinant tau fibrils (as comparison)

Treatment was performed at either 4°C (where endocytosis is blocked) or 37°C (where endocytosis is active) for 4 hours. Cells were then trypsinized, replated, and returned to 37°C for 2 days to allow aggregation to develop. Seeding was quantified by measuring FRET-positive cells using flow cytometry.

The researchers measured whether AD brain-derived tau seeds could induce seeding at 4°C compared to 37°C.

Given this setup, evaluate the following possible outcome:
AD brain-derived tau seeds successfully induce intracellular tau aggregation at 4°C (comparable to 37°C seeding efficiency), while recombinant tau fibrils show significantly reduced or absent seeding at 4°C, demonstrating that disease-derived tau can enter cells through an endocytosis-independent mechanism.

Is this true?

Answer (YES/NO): NO